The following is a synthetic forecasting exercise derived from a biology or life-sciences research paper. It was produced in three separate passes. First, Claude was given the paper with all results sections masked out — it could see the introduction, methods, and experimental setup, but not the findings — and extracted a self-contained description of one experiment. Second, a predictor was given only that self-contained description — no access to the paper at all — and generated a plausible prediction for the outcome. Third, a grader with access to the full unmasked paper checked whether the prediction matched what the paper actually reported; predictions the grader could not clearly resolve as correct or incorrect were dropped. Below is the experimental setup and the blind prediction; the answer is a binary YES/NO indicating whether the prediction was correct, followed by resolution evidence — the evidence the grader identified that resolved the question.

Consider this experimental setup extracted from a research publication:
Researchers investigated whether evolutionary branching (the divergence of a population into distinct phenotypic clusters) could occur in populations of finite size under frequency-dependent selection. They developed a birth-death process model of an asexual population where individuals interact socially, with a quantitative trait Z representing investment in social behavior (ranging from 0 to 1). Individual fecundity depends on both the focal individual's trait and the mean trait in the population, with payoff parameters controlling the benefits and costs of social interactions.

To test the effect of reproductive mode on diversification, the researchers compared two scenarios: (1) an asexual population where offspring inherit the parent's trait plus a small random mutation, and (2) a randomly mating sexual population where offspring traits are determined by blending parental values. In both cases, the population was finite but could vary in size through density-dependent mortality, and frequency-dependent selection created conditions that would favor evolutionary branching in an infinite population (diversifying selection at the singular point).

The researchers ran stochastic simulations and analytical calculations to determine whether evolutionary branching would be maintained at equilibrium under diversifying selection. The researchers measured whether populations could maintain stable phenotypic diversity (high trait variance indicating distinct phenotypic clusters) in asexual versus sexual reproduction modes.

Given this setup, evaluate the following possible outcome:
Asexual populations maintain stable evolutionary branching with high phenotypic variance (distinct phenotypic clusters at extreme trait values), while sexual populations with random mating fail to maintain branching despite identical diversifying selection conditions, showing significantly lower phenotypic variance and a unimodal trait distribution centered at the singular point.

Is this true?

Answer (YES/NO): YES